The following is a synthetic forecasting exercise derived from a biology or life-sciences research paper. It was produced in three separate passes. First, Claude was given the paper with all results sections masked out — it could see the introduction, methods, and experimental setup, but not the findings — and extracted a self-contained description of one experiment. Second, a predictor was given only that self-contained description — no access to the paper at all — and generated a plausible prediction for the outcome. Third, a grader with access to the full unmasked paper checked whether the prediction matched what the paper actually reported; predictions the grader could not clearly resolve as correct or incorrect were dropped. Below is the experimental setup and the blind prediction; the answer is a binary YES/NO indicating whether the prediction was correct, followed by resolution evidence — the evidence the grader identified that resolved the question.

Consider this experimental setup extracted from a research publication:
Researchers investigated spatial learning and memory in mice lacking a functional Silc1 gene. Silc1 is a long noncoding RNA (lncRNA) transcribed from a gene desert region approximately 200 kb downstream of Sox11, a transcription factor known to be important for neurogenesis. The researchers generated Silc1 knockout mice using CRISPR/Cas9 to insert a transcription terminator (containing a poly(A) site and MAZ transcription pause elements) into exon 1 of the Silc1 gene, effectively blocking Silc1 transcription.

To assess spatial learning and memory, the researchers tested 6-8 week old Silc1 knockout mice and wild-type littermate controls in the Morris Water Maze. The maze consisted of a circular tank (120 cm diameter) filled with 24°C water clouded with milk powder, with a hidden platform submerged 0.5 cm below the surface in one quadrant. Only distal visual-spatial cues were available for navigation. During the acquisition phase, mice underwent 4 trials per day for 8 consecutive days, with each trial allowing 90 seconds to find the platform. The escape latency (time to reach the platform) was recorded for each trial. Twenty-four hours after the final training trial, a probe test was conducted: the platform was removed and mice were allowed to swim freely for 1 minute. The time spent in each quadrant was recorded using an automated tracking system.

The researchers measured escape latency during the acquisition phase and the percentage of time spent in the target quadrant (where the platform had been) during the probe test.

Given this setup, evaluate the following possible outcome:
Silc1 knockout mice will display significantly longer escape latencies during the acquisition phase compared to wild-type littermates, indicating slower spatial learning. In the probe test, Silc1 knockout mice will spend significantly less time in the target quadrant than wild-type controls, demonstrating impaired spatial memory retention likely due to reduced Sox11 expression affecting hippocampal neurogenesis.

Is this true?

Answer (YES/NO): NO